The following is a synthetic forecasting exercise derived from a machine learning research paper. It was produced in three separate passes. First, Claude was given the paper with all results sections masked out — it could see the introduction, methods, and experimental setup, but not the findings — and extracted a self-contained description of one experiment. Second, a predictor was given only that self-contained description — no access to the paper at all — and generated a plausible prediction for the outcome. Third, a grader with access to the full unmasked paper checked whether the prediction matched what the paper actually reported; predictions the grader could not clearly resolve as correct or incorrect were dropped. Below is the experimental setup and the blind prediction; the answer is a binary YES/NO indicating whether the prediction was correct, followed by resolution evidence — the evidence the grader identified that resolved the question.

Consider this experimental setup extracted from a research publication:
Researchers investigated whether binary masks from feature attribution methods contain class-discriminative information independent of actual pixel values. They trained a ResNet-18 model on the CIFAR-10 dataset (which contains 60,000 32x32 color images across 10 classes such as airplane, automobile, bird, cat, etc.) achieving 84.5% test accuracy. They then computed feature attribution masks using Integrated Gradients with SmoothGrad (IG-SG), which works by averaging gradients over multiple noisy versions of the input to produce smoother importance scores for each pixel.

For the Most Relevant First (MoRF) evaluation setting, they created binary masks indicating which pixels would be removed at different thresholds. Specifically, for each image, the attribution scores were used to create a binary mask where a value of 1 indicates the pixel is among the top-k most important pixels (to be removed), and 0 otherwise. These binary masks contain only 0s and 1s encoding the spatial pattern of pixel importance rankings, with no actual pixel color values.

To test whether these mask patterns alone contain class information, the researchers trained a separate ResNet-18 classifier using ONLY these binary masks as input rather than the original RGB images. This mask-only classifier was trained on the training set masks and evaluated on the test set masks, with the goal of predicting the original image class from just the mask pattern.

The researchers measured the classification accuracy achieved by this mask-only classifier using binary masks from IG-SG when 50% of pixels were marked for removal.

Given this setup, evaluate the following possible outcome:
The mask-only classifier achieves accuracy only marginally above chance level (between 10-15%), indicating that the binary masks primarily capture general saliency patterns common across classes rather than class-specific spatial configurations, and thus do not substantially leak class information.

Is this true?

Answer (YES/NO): NO